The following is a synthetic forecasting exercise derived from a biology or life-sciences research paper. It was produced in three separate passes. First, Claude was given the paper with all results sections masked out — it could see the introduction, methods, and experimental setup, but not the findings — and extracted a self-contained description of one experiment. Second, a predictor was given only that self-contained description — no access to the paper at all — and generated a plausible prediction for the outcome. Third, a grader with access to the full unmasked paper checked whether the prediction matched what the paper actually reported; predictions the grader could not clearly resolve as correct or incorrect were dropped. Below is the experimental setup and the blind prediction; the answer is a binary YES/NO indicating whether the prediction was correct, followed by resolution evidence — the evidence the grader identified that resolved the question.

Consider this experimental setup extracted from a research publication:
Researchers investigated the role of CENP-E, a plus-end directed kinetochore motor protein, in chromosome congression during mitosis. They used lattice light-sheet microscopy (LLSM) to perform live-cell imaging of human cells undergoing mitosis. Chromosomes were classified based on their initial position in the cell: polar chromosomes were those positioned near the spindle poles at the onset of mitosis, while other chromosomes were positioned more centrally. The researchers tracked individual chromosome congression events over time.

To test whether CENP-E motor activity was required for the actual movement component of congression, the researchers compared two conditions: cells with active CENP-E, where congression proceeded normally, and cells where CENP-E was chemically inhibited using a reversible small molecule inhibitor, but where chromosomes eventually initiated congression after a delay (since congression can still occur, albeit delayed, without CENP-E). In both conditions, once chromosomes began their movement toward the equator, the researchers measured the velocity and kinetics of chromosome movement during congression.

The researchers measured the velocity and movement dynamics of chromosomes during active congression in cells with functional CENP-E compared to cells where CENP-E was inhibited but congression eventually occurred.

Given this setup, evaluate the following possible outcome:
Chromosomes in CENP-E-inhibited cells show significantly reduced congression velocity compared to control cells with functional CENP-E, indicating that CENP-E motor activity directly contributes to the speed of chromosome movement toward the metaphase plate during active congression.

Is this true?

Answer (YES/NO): NO